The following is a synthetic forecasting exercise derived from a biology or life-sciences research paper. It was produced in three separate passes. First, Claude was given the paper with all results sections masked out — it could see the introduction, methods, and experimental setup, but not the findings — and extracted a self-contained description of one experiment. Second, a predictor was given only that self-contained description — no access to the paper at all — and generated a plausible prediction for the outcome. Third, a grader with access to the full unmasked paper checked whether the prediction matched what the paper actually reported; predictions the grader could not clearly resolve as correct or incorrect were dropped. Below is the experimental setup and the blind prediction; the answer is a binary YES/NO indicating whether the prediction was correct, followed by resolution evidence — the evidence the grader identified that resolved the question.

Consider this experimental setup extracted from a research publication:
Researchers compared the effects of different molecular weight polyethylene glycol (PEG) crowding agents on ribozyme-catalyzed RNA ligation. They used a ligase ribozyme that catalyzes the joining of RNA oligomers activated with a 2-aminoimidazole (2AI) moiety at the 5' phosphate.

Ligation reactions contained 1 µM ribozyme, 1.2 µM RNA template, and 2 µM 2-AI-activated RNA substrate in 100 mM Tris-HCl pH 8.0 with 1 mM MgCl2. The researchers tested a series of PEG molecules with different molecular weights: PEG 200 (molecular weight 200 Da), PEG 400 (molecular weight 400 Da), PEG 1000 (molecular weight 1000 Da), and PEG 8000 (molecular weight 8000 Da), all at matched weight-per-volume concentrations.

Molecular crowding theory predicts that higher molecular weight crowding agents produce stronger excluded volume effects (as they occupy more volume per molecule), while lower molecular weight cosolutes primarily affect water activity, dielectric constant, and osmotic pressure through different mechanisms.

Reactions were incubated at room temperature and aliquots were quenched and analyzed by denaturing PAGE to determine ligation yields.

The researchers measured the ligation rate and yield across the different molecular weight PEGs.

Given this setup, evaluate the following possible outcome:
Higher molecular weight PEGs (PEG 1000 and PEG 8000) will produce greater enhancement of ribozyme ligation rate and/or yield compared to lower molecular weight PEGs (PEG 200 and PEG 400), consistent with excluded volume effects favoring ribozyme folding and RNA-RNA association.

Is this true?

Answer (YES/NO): NO